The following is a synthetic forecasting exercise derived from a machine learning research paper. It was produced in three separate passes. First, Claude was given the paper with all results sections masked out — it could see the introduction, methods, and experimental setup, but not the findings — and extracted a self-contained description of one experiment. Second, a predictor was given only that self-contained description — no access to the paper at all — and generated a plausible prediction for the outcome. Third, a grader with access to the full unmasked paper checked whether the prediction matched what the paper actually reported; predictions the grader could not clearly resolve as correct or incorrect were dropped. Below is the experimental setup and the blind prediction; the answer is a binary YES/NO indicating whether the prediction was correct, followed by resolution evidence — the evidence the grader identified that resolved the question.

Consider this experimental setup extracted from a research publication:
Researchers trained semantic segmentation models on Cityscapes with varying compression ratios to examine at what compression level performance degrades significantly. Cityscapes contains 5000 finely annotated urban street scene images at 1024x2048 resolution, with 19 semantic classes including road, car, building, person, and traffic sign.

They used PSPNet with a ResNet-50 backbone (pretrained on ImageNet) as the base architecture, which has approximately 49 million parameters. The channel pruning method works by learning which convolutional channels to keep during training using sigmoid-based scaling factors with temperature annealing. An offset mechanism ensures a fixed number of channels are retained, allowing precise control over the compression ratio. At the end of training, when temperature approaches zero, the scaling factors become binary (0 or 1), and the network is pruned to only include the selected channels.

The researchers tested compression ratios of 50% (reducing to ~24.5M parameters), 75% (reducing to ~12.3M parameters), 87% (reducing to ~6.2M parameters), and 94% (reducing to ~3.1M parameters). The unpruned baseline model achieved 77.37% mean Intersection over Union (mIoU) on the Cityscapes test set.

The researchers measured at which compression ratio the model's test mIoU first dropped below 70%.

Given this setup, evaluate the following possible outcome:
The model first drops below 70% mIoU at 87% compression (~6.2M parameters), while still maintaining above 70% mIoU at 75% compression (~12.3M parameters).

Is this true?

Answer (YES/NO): YES